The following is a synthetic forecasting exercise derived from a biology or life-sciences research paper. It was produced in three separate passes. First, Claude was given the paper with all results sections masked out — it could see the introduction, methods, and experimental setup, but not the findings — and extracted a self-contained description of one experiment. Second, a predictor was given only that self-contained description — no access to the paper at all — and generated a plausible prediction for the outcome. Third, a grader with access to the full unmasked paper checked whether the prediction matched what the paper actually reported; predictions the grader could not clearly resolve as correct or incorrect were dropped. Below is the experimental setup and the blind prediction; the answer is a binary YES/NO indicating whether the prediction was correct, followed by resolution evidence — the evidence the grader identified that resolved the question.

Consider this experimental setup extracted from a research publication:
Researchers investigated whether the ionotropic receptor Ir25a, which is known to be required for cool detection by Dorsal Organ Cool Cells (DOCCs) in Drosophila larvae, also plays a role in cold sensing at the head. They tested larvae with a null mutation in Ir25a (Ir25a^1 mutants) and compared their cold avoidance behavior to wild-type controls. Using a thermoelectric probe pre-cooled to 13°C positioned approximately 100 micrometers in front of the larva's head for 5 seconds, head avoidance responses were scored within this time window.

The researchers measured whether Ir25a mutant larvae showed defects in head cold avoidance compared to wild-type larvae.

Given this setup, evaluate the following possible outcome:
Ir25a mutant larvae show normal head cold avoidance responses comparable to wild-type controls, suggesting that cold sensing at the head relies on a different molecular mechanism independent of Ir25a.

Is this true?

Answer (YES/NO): YES